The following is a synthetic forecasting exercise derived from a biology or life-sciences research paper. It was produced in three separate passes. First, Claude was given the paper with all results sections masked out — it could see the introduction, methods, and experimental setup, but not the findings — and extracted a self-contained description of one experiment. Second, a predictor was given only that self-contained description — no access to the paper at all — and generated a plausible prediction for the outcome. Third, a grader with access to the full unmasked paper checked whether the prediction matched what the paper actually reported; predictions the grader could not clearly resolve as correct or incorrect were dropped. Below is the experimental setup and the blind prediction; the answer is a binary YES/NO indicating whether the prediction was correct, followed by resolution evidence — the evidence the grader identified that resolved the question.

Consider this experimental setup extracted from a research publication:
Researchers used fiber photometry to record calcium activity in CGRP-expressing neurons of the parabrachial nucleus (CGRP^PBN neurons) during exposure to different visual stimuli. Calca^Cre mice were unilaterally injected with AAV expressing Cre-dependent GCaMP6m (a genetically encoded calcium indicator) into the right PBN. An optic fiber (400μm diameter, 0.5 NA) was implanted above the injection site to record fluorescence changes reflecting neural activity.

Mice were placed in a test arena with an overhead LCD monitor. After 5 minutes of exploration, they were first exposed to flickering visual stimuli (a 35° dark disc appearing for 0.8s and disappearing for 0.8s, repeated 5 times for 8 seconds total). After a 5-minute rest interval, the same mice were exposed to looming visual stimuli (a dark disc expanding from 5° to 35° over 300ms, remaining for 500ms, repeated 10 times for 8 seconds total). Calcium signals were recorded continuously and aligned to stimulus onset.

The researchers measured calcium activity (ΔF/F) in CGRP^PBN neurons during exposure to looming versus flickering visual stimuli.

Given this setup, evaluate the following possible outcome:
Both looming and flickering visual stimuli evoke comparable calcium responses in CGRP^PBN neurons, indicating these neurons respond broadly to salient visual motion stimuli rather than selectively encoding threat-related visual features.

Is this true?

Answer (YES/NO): NO